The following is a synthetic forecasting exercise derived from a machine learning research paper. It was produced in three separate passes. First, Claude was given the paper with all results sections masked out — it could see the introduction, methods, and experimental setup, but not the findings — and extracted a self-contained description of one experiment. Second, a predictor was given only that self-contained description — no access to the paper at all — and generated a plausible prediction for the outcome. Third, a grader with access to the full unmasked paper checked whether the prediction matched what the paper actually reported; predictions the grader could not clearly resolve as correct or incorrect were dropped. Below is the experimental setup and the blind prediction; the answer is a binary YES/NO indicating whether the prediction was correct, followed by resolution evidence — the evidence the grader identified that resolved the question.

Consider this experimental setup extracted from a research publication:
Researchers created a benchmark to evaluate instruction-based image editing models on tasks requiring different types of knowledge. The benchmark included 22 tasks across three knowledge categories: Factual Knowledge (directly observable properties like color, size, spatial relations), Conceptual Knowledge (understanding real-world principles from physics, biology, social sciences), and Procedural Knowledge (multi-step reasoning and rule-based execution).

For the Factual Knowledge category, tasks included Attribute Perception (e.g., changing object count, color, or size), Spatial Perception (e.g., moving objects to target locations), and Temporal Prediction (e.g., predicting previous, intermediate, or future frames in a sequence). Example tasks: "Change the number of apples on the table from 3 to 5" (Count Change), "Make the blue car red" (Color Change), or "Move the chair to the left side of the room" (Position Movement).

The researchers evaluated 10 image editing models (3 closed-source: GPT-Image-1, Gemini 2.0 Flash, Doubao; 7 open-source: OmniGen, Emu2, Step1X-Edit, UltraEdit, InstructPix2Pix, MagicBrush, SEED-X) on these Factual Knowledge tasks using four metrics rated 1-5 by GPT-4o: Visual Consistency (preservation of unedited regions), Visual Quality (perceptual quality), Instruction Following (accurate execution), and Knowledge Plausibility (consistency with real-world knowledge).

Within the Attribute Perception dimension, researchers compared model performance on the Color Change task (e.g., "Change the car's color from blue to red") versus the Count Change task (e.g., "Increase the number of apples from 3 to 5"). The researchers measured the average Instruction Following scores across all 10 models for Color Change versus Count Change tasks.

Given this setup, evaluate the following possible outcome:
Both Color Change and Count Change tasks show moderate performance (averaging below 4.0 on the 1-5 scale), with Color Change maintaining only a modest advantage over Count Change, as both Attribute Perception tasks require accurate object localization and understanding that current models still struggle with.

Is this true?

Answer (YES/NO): NO